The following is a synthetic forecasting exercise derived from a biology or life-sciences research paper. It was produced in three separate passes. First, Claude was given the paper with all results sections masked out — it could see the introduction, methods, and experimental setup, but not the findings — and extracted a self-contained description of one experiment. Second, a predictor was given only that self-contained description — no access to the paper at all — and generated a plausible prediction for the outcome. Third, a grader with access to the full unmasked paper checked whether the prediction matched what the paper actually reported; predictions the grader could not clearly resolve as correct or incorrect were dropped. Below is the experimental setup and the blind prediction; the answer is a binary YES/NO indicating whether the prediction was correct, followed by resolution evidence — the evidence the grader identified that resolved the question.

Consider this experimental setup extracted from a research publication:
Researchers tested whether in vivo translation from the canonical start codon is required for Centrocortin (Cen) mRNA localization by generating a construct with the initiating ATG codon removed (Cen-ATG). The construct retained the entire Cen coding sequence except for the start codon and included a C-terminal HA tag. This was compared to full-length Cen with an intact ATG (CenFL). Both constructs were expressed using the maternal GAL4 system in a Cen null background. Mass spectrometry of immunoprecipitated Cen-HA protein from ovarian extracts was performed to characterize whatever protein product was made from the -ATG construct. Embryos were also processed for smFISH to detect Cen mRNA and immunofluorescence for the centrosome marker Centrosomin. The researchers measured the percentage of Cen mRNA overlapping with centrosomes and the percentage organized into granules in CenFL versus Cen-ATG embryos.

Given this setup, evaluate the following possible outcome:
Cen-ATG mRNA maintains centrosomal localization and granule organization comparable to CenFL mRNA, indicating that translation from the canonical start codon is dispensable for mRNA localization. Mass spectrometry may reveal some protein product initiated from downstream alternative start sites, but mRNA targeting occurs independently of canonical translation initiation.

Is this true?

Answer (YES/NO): NO